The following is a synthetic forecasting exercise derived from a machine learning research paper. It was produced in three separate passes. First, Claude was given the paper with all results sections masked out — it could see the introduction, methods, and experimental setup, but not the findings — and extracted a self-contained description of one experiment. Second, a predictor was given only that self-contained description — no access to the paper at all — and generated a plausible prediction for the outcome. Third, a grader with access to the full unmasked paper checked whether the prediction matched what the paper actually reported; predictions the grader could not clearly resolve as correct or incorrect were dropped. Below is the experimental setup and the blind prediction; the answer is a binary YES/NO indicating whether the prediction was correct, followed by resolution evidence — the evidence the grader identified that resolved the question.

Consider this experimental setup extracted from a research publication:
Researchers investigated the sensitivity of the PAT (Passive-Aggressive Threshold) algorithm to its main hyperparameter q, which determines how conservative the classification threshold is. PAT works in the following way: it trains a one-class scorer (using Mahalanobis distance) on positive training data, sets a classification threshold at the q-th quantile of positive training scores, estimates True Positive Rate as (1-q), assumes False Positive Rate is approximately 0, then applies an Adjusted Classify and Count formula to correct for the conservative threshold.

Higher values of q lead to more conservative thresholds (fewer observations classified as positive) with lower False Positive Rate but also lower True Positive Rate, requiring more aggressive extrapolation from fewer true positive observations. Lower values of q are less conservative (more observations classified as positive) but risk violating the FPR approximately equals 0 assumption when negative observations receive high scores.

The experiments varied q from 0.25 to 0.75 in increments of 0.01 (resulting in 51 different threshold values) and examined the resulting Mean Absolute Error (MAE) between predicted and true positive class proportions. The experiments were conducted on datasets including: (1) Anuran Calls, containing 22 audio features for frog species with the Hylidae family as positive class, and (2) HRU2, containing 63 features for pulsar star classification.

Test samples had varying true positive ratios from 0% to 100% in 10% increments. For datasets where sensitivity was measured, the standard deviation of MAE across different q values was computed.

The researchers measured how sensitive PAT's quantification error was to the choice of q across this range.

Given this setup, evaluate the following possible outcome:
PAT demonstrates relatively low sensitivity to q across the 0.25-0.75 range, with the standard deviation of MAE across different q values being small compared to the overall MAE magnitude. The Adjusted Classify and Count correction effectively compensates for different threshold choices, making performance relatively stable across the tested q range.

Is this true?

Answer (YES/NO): YES